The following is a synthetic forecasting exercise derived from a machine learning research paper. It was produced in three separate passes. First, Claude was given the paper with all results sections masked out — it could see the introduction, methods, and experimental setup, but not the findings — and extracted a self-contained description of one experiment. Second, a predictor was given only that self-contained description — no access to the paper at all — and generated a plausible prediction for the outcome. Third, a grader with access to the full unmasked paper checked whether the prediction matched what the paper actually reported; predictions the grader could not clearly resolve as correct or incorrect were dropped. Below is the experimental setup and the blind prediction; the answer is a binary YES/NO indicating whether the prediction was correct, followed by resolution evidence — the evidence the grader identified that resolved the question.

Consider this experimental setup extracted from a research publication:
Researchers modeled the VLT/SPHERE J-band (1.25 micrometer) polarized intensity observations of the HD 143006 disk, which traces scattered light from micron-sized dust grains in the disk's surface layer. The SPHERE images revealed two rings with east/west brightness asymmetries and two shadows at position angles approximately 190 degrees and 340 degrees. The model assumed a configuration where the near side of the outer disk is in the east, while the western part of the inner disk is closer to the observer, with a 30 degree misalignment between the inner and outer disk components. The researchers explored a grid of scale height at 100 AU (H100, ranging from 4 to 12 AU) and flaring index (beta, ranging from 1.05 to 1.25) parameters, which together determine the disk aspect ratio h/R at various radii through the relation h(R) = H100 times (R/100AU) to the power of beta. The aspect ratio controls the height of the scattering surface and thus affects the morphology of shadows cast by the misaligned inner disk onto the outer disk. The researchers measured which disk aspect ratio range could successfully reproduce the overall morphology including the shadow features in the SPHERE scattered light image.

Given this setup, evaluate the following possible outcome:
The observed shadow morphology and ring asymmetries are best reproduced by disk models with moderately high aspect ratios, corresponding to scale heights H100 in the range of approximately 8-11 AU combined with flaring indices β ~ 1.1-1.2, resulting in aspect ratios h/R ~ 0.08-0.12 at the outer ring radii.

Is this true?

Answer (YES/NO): NO